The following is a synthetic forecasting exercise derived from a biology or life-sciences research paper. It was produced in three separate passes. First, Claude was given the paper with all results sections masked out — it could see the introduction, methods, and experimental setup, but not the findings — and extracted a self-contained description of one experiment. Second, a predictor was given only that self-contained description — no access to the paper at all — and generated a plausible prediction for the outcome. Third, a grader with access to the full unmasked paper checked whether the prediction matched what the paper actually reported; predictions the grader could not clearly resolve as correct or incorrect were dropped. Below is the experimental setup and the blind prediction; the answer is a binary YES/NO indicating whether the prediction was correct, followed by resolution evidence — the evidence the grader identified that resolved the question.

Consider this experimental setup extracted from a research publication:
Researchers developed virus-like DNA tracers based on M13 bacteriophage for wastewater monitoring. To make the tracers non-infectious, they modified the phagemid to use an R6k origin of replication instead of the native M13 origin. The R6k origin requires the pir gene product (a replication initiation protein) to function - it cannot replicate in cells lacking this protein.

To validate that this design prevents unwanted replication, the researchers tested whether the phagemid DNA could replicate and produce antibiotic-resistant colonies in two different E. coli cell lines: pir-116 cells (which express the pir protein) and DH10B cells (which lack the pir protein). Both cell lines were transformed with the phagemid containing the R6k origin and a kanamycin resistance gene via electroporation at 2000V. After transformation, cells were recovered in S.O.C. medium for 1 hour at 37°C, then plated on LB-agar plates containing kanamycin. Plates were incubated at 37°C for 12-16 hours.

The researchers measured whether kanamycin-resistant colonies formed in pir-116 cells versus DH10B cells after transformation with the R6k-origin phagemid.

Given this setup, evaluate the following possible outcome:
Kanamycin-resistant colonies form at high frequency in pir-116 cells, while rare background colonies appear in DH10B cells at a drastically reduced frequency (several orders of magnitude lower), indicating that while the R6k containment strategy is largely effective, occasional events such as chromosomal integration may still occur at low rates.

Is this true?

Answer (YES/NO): NO